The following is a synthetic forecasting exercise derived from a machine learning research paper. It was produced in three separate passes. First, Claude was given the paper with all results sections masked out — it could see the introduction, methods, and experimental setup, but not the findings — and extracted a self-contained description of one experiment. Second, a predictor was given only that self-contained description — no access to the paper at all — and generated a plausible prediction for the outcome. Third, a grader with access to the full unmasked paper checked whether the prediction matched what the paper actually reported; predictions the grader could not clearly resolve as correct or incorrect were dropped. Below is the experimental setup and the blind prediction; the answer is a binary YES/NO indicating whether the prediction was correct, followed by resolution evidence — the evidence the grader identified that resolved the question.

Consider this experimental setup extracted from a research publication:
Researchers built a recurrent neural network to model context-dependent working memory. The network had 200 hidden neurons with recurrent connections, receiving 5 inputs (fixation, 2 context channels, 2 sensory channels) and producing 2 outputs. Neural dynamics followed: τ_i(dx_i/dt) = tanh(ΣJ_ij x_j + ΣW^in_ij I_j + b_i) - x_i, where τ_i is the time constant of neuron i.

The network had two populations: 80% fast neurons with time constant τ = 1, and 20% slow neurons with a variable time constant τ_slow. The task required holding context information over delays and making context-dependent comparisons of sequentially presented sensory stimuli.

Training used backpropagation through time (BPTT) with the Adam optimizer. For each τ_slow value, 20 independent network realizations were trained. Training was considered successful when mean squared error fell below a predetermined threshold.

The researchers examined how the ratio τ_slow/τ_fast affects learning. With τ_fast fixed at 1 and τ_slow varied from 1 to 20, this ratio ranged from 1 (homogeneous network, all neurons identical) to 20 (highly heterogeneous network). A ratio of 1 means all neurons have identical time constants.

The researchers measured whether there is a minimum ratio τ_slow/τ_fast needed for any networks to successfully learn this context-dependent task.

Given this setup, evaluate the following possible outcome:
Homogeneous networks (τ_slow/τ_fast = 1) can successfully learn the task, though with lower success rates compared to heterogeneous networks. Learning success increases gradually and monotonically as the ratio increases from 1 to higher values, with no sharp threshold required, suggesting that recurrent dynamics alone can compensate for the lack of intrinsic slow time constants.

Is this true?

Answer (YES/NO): NO